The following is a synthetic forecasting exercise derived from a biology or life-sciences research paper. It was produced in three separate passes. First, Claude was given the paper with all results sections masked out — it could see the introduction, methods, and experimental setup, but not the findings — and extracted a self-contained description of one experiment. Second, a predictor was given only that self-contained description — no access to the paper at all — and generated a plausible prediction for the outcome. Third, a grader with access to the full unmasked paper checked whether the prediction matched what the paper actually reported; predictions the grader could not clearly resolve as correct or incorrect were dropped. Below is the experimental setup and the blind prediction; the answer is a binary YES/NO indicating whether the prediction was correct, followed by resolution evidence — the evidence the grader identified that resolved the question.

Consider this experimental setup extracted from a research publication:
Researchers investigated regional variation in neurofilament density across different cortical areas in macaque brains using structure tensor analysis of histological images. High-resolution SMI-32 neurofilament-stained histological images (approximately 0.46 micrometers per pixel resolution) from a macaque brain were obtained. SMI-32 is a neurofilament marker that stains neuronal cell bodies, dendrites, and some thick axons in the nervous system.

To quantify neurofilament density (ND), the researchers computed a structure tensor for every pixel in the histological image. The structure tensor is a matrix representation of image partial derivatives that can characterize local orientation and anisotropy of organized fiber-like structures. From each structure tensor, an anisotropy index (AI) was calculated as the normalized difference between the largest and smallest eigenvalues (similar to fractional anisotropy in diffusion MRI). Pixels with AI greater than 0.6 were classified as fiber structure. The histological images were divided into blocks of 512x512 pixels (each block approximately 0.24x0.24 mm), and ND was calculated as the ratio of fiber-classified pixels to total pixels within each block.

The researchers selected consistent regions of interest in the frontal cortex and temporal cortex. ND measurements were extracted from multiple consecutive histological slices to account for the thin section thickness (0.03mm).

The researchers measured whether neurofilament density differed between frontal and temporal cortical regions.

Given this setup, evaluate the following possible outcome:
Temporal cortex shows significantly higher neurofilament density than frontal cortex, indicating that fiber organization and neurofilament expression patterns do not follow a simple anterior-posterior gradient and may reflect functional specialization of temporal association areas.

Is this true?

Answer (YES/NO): NO